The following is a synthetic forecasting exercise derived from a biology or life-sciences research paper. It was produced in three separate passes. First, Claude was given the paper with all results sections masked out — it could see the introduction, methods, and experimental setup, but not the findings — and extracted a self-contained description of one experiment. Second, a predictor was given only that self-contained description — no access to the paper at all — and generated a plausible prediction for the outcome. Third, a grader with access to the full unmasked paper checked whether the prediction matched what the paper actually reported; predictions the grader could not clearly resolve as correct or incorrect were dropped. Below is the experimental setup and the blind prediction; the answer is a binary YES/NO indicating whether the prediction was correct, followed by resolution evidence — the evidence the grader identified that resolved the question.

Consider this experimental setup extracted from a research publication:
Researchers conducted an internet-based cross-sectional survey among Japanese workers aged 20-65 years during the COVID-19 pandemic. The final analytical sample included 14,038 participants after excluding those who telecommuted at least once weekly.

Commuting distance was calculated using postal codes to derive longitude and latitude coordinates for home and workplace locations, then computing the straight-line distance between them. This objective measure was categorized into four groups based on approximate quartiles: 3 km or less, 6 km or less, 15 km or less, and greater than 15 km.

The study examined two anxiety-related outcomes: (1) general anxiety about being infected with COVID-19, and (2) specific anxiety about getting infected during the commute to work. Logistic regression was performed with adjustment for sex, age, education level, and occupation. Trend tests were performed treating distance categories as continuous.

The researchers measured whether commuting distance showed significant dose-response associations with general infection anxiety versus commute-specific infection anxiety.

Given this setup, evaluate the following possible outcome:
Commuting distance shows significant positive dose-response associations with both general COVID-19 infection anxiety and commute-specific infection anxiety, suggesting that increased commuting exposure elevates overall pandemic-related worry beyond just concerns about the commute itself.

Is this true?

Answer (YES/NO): NO